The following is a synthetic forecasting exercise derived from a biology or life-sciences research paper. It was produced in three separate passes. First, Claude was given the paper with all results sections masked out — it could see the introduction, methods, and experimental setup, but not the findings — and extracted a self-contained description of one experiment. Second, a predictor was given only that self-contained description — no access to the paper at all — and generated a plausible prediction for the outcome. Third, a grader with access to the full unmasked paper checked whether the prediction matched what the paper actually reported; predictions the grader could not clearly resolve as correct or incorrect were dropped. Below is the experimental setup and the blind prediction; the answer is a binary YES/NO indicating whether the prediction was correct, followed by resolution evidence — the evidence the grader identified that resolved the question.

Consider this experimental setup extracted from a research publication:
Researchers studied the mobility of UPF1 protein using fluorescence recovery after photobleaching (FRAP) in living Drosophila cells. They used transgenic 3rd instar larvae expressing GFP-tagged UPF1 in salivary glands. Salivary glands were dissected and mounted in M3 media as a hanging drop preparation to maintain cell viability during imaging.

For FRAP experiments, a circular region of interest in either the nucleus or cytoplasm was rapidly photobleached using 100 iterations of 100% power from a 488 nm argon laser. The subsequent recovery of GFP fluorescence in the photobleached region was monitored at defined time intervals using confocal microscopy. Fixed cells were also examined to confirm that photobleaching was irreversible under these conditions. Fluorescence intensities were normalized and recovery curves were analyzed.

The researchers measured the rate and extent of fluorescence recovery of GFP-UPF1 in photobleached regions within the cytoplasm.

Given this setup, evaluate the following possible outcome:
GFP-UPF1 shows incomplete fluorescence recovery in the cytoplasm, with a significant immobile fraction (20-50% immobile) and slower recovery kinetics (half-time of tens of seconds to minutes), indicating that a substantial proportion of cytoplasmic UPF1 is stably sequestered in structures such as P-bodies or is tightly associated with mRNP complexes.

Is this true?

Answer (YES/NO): NO